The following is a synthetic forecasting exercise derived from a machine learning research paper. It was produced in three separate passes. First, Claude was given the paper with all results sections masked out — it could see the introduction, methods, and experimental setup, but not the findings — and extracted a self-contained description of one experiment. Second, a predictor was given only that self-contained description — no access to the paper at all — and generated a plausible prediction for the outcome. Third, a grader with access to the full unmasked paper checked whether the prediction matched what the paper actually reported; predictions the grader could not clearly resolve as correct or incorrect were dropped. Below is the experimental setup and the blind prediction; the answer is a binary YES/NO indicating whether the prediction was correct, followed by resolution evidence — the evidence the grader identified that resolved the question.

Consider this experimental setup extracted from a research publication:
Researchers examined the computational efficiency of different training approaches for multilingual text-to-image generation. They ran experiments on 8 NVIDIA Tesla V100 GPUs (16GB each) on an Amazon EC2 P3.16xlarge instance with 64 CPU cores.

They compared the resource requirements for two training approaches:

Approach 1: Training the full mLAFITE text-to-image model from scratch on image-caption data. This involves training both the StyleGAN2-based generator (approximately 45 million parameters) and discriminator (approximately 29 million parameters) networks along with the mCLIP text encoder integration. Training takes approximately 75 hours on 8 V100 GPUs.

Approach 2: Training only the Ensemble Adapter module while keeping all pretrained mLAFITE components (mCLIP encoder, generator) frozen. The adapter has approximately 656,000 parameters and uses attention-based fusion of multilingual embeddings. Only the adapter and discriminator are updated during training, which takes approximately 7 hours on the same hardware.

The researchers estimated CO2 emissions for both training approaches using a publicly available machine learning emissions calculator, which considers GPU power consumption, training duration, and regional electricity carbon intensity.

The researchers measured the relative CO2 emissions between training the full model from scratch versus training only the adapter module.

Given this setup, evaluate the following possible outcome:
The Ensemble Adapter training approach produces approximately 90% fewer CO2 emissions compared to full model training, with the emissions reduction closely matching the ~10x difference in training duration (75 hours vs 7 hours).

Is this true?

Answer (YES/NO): YES